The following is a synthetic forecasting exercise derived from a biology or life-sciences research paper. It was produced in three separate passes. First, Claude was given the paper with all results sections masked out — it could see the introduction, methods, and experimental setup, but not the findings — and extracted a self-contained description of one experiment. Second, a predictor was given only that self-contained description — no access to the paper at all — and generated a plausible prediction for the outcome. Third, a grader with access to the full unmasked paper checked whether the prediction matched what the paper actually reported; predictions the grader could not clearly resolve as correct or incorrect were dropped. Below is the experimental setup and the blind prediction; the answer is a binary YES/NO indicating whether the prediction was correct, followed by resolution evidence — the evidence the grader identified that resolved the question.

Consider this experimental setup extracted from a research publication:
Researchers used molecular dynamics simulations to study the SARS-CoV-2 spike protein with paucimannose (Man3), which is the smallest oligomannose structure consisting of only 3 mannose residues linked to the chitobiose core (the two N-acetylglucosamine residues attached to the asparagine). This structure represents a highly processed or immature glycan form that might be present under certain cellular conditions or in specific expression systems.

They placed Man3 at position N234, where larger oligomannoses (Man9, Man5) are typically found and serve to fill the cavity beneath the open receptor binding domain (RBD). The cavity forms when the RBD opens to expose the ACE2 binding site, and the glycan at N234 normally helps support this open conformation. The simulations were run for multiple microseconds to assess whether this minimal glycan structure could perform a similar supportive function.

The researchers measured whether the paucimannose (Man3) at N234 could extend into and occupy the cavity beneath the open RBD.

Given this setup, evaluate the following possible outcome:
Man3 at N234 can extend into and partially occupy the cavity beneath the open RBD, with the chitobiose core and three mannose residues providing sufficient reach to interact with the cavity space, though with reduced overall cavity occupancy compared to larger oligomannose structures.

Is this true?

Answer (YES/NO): NO